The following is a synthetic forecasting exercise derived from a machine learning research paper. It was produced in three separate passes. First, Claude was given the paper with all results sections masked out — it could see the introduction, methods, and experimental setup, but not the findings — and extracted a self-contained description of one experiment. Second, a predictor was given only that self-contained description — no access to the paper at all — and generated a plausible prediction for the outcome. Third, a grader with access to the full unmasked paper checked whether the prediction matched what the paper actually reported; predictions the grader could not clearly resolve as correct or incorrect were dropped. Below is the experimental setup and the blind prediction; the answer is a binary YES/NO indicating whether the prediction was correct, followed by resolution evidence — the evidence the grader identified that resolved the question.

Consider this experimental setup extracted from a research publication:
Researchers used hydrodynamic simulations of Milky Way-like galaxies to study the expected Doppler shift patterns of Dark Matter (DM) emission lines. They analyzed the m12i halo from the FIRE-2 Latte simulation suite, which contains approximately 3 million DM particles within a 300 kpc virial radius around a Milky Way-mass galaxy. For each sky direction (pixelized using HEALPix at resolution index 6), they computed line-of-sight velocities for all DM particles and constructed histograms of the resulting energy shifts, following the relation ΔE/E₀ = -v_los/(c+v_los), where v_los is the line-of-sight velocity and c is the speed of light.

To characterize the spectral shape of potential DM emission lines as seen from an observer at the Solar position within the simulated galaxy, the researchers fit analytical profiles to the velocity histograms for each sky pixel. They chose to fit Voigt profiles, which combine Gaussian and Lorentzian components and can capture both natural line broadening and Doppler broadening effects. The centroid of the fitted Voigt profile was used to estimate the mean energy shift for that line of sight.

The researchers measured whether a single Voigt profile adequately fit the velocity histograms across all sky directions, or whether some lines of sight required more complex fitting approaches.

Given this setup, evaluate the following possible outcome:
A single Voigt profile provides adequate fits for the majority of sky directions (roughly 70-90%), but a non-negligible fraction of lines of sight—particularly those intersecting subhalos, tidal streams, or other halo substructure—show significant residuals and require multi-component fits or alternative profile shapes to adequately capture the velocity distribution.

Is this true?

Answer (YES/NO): NO